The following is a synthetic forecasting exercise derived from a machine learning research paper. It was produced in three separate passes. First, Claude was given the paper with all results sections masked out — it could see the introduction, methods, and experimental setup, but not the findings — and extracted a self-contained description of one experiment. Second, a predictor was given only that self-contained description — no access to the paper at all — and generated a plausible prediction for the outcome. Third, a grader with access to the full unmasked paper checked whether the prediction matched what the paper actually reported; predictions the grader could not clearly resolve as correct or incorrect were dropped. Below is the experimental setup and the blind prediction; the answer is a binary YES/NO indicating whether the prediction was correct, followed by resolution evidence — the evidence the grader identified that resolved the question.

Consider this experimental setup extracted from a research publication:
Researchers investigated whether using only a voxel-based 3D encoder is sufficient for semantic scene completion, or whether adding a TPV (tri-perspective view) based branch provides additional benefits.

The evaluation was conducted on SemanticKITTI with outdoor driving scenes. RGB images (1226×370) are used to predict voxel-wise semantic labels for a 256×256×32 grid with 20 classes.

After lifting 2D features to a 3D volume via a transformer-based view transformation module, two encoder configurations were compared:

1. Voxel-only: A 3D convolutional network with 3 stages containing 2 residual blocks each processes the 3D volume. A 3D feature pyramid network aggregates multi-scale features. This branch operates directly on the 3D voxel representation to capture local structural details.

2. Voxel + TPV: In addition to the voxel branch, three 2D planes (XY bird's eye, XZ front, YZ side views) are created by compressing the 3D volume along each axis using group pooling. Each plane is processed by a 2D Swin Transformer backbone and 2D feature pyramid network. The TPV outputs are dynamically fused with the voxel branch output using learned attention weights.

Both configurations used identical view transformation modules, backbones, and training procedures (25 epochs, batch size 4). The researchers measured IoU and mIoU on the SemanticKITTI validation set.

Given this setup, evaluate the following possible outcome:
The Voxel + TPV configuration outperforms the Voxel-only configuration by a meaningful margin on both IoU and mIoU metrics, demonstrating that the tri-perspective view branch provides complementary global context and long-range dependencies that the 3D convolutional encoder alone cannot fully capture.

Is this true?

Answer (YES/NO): YES